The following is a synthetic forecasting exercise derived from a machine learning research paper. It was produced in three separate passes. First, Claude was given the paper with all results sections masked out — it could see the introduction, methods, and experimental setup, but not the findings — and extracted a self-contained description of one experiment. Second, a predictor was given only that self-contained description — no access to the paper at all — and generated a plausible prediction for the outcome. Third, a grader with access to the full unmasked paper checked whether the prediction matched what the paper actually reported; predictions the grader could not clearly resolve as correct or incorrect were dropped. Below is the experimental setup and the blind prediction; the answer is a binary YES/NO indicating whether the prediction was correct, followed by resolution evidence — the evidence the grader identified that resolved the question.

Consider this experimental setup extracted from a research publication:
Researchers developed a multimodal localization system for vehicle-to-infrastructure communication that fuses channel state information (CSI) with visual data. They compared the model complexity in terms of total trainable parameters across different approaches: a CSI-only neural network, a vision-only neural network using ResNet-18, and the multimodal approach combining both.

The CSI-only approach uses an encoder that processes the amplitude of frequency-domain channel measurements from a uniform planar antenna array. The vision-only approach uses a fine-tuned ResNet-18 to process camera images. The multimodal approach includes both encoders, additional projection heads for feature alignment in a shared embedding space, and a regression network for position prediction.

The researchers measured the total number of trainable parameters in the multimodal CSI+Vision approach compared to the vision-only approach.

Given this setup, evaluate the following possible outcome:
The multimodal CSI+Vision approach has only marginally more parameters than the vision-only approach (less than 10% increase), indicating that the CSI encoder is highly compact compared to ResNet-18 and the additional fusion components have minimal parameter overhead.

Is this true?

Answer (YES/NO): YES